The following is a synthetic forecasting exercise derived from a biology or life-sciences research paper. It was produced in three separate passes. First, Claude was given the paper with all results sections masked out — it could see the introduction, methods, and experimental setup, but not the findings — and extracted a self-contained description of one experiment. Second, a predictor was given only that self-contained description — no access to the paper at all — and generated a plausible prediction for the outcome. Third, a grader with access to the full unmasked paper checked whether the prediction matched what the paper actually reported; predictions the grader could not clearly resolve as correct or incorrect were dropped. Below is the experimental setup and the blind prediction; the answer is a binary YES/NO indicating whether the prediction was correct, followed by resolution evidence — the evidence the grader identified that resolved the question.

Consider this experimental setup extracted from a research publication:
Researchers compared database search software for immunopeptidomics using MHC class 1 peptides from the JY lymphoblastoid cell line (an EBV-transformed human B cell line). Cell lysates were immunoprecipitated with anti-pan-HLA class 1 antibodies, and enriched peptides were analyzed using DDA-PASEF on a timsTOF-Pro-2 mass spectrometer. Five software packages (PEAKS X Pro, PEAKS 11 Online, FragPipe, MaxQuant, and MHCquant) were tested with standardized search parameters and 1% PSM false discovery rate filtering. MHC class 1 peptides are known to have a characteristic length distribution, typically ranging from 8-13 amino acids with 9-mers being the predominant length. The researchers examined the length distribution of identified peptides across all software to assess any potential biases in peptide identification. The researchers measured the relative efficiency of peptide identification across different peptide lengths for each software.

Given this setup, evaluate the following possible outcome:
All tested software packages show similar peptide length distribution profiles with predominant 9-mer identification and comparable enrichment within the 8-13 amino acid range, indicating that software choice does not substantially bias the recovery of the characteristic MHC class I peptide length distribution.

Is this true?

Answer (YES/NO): NO